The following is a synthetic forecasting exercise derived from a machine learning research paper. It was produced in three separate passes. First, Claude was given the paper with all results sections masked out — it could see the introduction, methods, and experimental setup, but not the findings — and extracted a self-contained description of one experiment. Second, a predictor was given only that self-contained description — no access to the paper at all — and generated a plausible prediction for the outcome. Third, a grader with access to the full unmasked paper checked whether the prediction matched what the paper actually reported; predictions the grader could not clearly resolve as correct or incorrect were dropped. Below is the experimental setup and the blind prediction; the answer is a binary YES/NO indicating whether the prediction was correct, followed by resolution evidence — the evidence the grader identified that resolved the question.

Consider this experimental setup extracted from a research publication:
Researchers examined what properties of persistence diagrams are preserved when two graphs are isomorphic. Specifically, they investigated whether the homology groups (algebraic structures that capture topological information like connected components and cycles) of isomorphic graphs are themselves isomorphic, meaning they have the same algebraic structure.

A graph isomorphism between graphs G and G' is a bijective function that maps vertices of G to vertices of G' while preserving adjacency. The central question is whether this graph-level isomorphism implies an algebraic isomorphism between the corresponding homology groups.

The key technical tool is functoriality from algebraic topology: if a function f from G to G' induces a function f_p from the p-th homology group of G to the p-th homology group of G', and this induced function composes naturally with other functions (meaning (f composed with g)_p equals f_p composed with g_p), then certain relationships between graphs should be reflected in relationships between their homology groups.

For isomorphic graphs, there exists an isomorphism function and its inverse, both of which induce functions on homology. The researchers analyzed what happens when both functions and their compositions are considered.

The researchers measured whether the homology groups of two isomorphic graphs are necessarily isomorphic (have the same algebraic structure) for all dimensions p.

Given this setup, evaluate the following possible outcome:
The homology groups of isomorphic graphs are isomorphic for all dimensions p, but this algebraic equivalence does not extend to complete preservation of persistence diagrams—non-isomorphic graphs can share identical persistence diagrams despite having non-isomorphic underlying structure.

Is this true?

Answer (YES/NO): NO